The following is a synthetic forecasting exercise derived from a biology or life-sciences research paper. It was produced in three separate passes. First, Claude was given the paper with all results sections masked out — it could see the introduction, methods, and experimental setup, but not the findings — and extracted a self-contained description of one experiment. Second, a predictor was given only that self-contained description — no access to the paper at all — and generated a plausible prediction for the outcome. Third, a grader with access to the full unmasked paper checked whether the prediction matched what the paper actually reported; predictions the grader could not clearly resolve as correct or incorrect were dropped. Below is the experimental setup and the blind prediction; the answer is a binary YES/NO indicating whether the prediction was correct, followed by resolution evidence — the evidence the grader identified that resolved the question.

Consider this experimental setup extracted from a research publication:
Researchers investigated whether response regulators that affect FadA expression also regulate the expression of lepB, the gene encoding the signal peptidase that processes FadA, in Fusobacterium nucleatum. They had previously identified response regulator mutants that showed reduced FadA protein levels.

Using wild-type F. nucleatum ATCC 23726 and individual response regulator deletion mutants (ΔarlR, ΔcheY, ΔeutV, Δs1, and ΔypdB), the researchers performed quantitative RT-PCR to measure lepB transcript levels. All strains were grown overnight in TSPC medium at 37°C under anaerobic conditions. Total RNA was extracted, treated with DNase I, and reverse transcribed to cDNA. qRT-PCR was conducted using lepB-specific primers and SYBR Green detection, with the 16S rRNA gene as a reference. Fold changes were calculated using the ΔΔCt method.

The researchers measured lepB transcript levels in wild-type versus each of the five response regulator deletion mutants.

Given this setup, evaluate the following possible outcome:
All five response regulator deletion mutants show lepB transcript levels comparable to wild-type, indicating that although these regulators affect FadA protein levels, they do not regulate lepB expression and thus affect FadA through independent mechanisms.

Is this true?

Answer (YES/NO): NO